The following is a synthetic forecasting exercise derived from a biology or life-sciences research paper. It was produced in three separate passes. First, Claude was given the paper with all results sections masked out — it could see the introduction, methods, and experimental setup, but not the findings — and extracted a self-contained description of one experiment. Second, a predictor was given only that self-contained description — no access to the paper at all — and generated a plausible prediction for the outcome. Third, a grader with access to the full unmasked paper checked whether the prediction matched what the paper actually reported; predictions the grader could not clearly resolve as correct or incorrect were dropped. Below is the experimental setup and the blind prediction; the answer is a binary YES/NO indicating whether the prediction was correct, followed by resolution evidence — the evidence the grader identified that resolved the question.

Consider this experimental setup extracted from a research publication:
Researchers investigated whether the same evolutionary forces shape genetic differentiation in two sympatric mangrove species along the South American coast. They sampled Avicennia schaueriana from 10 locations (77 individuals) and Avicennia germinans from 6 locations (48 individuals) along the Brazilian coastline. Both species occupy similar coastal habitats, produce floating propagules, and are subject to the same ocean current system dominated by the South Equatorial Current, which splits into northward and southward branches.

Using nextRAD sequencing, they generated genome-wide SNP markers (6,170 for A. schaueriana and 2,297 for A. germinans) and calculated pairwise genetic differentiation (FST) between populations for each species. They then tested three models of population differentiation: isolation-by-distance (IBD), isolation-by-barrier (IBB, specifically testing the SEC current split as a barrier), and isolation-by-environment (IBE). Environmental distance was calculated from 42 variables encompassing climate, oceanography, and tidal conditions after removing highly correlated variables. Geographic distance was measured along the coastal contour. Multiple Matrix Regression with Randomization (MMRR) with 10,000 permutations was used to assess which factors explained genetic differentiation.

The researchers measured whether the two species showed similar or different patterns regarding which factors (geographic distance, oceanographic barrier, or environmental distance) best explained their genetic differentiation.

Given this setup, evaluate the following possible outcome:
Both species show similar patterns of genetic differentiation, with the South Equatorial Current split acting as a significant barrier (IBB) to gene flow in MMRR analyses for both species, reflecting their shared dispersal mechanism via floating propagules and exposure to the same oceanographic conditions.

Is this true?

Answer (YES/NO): NO